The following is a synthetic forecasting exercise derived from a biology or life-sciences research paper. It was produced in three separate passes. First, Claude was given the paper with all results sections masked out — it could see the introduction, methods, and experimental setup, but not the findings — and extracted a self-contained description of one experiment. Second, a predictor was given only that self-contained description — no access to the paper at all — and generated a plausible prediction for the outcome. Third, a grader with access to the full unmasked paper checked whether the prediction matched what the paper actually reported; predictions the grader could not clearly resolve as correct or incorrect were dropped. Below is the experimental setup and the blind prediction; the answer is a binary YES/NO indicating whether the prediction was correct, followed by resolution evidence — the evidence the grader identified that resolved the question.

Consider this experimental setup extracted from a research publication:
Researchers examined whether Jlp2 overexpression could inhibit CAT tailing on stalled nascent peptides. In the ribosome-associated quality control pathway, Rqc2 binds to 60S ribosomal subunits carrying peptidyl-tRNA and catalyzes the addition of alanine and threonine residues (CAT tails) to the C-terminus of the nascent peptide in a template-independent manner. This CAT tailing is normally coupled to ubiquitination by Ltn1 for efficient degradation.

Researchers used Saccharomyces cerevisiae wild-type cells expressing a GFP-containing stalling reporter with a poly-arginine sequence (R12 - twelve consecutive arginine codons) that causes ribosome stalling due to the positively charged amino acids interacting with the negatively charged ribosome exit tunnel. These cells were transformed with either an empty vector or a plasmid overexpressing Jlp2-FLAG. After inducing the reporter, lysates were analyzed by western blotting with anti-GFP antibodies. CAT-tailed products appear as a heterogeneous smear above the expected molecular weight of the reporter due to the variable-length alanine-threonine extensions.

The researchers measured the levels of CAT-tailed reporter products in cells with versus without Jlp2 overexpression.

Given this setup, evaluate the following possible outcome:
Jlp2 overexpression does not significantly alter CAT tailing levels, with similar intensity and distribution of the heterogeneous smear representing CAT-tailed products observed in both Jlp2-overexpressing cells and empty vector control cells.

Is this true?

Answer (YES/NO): YES